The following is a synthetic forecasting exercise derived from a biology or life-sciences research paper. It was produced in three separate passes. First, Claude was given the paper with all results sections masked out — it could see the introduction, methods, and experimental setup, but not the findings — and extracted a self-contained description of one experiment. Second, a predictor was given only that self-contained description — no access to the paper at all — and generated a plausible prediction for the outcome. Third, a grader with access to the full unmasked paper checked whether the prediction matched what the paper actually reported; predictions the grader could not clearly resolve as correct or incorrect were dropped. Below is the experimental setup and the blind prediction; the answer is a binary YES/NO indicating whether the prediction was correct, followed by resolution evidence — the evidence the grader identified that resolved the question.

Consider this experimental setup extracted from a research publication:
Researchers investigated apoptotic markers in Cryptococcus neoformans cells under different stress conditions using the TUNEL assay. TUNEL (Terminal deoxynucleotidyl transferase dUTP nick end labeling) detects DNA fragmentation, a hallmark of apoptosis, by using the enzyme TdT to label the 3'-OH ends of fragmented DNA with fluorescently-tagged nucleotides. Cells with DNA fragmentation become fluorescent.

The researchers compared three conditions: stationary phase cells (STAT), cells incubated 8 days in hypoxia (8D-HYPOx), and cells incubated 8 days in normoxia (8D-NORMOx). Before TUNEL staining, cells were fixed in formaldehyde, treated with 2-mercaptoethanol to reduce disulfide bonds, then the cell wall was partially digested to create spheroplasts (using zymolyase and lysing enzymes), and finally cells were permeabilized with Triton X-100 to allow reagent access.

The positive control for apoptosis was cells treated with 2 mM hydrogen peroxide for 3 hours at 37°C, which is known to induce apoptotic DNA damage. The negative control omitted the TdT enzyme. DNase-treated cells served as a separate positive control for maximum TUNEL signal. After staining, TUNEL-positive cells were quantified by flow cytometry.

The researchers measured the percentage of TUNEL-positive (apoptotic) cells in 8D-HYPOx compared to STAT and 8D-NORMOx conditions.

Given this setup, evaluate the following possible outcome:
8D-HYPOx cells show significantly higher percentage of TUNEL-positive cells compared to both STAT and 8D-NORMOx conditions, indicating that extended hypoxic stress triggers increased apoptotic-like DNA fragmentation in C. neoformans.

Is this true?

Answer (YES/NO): NO